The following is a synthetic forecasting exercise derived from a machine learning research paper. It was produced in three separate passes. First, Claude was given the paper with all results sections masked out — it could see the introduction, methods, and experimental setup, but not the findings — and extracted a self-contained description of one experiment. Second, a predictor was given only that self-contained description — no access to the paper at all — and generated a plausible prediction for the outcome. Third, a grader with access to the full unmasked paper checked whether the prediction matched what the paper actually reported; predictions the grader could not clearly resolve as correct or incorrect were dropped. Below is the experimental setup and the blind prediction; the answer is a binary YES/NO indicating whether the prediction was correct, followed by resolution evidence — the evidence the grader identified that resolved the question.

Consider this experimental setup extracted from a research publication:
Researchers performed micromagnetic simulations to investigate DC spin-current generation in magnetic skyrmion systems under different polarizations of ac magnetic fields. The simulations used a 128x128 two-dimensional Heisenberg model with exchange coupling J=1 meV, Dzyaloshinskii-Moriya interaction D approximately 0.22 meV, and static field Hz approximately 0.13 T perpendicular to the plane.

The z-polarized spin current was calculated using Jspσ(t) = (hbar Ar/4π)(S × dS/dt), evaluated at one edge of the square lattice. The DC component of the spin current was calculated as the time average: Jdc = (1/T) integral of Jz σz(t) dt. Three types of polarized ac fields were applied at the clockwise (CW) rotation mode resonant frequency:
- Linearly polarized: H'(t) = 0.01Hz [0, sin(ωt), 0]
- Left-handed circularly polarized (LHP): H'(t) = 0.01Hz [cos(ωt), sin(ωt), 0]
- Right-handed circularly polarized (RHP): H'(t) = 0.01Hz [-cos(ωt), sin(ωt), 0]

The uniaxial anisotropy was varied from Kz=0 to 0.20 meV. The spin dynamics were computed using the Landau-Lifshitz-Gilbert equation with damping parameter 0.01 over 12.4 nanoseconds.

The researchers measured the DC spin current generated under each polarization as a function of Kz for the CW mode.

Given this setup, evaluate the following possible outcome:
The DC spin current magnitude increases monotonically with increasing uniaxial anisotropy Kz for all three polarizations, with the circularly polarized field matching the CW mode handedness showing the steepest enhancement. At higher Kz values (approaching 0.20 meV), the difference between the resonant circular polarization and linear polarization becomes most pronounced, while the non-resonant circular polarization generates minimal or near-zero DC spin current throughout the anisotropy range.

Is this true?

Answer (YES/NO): NO